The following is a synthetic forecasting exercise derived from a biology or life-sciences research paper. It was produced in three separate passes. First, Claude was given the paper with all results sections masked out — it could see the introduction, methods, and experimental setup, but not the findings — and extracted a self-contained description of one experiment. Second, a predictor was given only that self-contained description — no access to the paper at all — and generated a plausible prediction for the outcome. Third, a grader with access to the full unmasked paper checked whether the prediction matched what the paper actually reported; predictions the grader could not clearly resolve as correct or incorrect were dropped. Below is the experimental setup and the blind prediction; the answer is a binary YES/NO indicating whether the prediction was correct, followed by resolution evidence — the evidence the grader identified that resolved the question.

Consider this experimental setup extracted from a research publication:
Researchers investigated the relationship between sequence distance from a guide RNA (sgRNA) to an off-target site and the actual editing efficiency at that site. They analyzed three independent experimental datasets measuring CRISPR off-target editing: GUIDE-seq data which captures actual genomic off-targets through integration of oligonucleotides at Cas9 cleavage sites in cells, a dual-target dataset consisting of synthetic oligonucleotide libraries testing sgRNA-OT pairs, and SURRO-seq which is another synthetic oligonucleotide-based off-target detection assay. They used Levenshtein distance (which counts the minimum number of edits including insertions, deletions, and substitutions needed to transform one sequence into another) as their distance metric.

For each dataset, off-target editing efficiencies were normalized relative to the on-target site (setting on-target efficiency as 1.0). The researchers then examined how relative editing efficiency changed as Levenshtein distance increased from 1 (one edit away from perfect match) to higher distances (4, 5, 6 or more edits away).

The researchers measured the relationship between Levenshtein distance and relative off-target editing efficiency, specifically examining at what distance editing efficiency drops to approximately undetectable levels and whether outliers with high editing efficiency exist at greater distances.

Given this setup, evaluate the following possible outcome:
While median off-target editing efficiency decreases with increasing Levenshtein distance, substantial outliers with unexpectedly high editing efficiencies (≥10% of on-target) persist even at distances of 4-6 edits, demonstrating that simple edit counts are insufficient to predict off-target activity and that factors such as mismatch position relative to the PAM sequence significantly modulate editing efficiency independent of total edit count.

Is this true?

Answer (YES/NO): NO